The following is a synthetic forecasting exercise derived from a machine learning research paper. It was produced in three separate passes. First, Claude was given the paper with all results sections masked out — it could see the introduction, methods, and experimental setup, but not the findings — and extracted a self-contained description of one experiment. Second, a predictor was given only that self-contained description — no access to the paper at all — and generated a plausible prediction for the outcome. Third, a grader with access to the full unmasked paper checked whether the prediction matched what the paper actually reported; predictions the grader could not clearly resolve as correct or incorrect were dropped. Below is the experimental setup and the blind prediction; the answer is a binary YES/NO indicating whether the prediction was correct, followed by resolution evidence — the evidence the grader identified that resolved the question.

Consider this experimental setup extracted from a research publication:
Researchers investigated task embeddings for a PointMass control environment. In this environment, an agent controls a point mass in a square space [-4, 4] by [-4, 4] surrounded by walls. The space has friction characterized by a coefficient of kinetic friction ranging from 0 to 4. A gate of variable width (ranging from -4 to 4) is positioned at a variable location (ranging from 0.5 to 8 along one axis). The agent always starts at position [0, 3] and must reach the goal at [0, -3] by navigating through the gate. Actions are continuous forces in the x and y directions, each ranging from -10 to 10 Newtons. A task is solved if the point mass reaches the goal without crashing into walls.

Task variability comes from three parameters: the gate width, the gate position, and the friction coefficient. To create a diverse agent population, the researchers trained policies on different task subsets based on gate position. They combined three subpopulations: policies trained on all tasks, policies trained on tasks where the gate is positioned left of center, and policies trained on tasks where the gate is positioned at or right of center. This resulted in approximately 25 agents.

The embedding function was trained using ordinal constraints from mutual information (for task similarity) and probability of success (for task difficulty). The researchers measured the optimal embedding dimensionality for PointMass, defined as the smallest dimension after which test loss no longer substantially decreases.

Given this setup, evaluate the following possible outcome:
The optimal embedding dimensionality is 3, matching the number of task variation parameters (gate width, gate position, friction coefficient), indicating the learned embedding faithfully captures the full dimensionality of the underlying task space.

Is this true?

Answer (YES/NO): YES